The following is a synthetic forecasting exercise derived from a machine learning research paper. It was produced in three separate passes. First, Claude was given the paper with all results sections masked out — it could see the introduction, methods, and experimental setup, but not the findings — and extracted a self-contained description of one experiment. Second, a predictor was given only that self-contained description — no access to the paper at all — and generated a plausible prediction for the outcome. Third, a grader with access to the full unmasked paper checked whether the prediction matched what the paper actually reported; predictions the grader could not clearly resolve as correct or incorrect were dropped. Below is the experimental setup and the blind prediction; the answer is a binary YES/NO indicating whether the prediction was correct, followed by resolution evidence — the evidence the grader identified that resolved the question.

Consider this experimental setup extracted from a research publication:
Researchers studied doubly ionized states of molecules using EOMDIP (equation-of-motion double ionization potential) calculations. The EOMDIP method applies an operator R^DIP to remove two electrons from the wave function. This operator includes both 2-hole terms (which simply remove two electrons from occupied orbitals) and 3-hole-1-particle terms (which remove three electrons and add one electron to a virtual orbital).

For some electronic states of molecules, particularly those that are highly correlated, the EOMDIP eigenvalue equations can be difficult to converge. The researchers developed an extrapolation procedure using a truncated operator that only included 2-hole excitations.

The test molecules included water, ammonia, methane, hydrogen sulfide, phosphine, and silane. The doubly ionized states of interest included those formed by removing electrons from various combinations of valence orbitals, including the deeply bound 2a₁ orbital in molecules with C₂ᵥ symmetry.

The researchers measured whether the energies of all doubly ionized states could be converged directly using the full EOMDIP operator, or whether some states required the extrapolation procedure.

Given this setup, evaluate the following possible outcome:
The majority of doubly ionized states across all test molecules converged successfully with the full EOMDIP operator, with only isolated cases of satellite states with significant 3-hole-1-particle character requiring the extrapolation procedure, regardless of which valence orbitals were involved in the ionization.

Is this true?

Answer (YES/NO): NO